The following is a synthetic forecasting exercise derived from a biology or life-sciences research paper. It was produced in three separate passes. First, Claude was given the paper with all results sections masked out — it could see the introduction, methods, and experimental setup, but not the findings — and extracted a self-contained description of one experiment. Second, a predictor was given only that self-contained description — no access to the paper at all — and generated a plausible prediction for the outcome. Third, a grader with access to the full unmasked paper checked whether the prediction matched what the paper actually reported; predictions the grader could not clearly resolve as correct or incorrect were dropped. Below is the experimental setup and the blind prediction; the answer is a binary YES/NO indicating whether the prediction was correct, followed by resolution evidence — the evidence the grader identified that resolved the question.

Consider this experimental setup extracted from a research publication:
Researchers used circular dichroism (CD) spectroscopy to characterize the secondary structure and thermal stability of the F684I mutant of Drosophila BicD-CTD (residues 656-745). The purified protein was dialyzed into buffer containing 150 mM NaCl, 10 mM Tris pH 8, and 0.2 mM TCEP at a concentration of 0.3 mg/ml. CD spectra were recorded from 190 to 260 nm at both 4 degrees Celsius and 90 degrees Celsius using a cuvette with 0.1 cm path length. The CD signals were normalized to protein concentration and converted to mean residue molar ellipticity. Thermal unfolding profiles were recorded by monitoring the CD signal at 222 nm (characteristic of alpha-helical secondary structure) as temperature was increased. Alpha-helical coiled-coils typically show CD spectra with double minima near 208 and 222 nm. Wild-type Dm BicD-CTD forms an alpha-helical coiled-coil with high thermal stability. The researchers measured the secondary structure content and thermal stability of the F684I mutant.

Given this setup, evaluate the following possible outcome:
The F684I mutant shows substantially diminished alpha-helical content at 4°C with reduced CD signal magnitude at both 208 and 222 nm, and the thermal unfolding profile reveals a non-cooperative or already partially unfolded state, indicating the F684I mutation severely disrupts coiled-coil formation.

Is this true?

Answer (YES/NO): NO